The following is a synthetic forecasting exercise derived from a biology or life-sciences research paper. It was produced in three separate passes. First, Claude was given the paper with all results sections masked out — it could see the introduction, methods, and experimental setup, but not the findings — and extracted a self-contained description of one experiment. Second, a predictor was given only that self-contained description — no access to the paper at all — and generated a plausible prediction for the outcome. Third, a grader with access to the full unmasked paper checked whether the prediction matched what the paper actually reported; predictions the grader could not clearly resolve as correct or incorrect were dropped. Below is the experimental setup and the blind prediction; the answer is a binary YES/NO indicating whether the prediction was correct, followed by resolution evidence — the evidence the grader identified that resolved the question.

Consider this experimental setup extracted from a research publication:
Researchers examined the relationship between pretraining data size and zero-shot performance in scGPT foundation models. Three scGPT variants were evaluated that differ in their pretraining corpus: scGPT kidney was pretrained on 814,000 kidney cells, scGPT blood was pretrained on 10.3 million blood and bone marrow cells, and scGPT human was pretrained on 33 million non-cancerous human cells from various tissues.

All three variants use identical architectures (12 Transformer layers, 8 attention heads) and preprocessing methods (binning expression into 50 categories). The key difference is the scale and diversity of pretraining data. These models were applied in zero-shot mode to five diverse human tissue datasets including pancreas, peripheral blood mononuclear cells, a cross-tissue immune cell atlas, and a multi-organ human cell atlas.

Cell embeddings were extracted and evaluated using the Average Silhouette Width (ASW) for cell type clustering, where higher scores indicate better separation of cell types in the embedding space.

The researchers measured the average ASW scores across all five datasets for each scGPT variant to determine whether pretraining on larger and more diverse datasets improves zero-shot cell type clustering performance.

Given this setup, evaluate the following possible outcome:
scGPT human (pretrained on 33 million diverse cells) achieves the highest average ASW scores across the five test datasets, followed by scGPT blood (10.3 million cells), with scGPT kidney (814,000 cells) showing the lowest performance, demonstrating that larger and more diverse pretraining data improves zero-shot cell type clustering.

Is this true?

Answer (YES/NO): NO